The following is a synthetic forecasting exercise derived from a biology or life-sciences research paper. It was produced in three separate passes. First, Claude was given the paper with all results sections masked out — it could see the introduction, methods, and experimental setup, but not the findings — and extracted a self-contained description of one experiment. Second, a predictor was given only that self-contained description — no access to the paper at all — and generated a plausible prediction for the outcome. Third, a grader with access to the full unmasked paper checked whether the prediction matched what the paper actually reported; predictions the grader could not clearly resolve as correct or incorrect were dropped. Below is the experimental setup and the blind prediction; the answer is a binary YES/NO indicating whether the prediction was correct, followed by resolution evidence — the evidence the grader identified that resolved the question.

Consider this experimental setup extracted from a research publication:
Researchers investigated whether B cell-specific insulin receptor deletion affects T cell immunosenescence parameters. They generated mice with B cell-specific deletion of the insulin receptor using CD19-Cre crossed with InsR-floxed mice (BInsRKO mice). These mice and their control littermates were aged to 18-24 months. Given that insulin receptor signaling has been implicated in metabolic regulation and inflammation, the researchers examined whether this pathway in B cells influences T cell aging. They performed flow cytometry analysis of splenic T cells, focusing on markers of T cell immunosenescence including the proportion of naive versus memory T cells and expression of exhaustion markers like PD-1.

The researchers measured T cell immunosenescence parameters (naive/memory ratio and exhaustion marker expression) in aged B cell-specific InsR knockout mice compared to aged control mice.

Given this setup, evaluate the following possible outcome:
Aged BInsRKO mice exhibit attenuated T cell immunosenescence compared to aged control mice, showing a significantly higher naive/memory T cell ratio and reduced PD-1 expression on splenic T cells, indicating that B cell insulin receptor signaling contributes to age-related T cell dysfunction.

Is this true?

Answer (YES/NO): YES